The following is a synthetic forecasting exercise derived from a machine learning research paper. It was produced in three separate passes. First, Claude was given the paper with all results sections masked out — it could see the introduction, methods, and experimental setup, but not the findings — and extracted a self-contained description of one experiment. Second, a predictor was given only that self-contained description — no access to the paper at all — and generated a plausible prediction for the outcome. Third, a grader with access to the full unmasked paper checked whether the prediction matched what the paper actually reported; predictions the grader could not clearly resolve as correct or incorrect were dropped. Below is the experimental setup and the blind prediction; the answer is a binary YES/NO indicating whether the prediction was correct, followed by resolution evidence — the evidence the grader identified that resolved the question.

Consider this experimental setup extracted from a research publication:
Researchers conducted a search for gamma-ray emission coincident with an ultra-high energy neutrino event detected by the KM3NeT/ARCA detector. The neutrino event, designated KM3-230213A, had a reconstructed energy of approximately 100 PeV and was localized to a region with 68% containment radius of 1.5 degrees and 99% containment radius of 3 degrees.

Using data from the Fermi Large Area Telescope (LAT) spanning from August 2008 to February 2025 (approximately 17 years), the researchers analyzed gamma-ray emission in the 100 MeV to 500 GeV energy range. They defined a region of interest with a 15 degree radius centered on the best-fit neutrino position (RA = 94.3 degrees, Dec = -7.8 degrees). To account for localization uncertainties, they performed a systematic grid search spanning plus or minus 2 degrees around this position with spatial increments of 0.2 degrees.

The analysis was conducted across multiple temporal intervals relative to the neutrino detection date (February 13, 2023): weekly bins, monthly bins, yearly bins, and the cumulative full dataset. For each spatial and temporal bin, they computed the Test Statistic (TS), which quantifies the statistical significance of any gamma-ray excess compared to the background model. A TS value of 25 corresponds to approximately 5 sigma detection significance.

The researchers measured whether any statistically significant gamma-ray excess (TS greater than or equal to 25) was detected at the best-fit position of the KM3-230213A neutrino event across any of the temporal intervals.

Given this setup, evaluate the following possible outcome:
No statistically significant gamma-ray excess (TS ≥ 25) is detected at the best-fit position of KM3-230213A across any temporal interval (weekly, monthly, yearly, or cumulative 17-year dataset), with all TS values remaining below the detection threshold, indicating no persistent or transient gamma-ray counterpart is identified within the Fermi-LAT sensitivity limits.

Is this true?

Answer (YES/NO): YES